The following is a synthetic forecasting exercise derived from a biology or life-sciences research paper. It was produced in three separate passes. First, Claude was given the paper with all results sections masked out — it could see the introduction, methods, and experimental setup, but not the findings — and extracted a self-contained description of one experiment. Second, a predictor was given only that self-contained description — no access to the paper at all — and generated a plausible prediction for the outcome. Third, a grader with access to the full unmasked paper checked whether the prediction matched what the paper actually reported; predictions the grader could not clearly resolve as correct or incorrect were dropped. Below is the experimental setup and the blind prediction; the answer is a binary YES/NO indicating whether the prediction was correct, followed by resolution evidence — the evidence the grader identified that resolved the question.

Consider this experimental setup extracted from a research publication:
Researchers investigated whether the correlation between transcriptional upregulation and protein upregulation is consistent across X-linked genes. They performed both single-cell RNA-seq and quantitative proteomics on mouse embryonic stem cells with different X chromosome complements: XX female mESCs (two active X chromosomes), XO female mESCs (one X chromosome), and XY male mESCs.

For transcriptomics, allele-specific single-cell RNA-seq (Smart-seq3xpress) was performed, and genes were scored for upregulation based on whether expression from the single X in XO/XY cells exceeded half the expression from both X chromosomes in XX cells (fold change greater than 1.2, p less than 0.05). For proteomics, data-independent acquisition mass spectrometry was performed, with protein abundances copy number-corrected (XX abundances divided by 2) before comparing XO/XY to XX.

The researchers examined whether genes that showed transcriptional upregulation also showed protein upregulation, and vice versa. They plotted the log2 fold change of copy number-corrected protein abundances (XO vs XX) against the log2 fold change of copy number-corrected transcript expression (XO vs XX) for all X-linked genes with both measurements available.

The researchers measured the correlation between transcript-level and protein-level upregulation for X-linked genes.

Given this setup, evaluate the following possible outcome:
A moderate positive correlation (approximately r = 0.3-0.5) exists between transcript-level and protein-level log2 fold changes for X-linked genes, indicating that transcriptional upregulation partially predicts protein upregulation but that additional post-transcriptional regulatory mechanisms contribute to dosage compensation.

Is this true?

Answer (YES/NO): YES